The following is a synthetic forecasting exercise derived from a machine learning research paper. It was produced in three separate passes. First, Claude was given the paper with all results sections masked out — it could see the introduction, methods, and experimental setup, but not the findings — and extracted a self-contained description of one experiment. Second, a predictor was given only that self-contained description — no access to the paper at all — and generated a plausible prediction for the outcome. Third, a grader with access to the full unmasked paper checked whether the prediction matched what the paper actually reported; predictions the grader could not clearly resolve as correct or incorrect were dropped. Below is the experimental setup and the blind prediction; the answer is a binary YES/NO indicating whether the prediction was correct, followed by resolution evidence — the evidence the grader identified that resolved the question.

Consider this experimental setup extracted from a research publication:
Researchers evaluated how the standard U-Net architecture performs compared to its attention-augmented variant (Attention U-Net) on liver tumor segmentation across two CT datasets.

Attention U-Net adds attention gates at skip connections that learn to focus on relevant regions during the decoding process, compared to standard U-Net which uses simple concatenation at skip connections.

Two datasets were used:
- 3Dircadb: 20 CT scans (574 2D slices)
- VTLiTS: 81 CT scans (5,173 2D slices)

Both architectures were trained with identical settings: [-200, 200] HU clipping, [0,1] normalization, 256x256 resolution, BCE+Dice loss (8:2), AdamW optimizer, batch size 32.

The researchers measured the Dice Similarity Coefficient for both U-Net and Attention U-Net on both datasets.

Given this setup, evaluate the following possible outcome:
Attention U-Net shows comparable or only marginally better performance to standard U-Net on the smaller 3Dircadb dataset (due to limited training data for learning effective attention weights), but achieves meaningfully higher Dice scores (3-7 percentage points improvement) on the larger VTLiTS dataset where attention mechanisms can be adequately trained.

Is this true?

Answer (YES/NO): NO